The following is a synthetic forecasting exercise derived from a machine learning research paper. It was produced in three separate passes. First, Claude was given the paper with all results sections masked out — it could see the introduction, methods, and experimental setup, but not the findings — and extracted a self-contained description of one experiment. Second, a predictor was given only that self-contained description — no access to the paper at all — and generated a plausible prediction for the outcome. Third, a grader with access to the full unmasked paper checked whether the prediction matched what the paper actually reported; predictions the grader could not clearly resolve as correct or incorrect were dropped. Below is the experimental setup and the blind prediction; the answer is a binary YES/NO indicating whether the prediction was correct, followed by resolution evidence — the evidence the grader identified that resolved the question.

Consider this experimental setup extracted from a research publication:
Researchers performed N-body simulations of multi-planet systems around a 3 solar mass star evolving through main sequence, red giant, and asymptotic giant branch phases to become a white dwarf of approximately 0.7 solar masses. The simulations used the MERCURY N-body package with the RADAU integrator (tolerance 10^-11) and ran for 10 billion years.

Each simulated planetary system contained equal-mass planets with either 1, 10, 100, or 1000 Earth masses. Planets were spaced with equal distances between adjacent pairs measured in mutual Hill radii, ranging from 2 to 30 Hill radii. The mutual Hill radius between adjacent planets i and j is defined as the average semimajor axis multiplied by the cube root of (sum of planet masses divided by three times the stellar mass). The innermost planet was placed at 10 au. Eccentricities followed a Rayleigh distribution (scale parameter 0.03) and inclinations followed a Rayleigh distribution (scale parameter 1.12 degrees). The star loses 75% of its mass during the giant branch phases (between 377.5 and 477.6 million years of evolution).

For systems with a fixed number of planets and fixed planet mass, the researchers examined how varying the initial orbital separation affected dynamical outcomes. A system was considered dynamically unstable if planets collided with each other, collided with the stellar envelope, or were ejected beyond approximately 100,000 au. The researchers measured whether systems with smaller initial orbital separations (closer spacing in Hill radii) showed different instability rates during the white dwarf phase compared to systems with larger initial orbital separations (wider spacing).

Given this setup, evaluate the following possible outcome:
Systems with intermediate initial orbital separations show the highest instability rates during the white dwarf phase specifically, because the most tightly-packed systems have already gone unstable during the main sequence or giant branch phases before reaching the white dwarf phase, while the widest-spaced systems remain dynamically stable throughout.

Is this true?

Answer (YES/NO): NO